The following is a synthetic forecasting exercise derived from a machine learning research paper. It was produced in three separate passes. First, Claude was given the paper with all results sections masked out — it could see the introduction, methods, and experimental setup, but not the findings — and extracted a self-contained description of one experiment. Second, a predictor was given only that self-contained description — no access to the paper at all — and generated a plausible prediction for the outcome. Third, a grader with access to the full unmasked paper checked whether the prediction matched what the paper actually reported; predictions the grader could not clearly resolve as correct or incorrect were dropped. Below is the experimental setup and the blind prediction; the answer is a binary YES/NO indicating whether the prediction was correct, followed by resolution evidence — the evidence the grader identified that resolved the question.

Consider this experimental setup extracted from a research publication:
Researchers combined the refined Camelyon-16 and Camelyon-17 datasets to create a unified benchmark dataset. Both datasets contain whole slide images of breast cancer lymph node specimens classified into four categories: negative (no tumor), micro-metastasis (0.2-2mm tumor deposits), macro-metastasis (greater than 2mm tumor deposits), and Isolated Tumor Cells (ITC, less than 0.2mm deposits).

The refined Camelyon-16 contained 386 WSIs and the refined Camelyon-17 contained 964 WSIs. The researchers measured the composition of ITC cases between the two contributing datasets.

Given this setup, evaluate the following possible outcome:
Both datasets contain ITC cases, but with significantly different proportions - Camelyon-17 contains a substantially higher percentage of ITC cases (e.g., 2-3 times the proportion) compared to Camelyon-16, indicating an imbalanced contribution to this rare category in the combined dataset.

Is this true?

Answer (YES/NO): YES